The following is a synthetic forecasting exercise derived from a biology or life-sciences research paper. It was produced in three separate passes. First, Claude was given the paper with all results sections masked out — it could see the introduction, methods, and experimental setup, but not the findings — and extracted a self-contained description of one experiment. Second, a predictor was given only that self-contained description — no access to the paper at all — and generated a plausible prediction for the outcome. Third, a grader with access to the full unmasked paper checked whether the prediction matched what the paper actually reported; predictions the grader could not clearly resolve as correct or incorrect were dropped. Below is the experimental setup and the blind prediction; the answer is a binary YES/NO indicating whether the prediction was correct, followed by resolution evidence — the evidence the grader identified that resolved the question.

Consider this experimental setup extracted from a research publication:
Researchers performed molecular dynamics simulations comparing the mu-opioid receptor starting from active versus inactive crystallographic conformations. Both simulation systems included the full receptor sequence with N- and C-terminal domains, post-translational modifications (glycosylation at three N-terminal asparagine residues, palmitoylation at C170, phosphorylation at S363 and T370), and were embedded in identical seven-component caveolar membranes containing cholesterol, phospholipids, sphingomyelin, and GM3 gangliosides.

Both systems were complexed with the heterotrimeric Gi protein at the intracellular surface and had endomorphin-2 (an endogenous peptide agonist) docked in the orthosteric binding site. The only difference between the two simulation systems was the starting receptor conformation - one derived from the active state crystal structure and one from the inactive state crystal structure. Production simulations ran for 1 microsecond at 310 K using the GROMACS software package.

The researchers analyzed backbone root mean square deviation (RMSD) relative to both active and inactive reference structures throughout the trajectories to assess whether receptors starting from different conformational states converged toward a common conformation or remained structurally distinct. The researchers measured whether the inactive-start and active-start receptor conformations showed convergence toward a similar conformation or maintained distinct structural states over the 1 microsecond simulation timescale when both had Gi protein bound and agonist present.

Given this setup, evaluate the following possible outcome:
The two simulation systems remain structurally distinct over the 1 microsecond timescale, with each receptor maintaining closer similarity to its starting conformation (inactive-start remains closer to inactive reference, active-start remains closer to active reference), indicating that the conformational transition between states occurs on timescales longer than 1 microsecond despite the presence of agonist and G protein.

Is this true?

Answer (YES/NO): YES